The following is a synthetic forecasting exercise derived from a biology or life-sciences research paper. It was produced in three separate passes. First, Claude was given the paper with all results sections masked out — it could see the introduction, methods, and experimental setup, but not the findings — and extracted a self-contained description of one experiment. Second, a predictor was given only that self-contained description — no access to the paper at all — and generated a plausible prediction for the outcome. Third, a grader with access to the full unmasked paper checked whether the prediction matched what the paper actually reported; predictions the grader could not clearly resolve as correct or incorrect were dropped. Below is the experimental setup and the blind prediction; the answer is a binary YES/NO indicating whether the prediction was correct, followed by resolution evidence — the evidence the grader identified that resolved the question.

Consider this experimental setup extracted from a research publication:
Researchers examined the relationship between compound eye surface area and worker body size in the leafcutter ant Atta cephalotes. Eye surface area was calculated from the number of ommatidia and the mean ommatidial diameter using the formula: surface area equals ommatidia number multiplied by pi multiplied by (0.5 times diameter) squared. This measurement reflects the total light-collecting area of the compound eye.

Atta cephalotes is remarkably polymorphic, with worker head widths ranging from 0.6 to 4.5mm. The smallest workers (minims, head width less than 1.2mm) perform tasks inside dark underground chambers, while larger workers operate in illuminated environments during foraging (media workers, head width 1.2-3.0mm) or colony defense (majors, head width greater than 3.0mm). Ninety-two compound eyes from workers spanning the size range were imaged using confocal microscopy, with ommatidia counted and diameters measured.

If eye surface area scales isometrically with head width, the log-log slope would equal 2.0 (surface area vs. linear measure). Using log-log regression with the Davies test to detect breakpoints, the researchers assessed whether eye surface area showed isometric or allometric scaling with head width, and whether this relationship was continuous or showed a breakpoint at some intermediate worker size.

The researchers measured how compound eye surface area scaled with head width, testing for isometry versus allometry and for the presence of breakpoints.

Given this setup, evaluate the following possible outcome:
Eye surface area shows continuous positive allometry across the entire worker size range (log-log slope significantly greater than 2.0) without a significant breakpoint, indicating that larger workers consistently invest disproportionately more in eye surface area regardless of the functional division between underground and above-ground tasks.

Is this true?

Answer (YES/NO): NO